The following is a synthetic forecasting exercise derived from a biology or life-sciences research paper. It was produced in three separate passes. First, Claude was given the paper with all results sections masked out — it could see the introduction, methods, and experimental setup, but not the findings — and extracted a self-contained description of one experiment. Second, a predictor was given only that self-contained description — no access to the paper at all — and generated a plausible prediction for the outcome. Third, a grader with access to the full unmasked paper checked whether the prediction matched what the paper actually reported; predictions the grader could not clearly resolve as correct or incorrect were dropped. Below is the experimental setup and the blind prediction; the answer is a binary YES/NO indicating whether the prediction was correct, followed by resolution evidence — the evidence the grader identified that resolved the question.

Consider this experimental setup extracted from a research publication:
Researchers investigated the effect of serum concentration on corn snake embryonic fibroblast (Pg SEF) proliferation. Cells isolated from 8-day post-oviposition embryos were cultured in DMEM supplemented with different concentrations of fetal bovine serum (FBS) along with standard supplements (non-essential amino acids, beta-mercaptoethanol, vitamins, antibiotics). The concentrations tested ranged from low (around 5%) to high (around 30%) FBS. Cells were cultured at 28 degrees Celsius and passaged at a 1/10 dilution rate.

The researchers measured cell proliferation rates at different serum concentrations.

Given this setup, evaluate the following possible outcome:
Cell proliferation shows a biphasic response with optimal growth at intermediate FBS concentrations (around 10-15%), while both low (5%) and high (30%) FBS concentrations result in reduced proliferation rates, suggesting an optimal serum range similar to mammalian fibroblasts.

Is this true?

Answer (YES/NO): NO